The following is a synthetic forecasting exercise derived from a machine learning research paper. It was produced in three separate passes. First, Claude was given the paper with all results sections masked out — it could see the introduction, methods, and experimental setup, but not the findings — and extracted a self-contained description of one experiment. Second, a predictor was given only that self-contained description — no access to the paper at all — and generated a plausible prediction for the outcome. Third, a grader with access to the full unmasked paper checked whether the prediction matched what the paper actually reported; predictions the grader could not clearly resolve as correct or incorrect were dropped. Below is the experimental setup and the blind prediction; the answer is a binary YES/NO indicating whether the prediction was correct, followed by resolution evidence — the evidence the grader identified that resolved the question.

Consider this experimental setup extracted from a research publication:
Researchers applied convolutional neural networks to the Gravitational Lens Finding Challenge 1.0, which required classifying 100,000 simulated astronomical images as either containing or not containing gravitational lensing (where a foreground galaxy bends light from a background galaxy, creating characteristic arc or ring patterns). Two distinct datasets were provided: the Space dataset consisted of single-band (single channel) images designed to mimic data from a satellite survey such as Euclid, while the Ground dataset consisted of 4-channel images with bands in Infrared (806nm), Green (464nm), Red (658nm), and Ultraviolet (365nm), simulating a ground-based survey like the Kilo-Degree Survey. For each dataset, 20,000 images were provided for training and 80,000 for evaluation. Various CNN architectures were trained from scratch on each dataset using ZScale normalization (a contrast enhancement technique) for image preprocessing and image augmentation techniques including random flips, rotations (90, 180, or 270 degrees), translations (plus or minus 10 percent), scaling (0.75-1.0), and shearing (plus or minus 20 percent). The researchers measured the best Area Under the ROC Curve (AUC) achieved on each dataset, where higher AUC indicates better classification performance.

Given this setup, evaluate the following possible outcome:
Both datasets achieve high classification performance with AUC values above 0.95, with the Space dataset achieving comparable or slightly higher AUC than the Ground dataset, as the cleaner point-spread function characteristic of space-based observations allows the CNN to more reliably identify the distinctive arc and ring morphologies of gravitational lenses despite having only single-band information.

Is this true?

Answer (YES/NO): NO